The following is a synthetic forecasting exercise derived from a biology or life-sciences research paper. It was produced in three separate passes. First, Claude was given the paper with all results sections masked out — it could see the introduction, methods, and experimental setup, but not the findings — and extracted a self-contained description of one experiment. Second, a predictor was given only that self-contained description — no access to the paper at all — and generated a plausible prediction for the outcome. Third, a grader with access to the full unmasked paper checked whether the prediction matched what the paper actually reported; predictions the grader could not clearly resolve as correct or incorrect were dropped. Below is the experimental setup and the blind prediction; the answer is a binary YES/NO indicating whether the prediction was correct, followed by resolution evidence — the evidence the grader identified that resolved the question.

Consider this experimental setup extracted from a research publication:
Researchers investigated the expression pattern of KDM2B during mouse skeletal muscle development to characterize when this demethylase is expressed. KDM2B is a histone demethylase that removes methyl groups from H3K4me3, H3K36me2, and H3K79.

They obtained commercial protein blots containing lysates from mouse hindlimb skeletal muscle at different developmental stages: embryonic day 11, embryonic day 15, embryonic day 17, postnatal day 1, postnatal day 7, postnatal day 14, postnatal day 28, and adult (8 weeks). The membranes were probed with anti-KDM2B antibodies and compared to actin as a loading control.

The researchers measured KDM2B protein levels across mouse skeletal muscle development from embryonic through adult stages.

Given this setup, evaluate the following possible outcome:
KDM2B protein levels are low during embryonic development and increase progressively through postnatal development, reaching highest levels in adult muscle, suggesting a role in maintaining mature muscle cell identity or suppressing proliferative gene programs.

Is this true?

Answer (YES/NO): NO